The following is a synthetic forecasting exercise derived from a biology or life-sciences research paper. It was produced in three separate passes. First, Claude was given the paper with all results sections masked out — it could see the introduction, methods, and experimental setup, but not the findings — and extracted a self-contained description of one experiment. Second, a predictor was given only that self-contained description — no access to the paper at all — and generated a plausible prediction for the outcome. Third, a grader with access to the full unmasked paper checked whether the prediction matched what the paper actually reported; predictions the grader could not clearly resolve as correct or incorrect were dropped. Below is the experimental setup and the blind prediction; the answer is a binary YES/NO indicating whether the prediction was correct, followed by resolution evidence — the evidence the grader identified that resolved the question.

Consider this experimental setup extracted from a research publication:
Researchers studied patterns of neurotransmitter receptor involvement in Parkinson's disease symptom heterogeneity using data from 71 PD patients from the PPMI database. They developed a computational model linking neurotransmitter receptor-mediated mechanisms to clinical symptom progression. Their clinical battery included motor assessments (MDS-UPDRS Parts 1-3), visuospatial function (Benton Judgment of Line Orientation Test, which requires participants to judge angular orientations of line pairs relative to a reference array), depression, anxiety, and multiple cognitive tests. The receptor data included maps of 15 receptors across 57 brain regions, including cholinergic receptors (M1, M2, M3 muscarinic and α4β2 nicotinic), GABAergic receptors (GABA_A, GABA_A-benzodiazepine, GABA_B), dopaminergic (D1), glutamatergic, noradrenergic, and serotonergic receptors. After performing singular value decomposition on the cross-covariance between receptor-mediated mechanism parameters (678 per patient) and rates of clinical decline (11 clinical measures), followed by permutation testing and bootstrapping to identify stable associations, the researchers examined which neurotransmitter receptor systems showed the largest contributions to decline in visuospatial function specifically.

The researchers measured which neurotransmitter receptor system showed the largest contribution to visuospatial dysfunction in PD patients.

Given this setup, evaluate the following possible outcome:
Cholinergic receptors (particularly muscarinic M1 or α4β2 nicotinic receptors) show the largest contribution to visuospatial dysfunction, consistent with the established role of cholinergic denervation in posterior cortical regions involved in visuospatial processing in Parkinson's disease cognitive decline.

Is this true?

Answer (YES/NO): YES